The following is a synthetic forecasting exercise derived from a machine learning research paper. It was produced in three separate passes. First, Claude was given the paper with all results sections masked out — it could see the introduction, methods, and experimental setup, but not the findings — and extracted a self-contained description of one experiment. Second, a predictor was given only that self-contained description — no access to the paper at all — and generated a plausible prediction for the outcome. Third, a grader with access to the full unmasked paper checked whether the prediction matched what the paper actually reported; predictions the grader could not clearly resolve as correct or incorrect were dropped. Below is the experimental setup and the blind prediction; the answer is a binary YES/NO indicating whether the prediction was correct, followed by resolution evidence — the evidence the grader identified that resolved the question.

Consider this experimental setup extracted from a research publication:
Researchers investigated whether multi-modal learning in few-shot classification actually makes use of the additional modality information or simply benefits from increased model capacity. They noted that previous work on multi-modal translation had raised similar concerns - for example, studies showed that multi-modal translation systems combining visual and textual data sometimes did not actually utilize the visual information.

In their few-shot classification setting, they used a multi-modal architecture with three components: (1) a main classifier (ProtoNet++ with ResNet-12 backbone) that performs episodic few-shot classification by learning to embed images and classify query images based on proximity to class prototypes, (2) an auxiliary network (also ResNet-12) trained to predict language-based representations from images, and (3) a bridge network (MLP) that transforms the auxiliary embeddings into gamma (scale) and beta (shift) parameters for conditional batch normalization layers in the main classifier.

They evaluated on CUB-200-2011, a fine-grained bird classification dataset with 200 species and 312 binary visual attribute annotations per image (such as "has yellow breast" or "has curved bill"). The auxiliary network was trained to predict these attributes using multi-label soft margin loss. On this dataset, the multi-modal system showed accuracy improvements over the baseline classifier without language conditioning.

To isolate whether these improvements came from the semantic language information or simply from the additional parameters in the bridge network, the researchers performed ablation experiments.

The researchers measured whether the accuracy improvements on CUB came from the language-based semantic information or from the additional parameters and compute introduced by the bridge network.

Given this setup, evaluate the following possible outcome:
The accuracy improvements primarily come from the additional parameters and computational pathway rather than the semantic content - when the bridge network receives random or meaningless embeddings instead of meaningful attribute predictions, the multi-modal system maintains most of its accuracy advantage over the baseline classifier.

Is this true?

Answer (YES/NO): YES